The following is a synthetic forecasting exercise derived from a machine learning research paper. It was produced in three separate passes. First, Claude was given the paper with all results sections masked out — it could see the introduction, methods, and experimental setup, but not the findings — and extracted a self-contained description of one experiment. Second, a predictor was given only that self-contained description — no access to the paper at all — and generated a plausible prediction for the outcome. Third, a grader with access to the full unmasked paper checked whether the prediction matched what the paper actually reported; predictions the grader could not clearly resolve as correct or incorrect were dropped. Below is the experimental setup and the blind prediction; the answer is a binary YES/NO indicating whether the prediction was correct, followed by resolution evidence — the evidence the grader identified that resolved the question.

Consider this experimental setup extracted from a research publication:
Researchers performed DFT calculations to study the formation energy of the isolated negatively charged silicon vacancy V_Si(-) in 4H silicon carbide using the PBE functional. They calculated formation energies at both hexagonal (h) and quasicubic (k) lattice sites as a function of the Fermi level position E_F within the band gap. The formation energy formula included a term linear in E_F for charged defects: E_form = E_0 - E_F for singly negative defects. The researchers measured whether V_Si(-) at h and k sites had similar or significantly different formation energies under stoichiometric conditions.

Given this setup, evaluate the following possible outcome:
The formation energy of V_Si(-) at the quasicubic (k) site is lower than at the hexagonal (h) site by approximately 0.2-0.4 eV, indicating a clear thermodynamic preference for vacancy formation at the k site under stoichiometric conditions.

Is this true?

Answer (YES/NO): NO